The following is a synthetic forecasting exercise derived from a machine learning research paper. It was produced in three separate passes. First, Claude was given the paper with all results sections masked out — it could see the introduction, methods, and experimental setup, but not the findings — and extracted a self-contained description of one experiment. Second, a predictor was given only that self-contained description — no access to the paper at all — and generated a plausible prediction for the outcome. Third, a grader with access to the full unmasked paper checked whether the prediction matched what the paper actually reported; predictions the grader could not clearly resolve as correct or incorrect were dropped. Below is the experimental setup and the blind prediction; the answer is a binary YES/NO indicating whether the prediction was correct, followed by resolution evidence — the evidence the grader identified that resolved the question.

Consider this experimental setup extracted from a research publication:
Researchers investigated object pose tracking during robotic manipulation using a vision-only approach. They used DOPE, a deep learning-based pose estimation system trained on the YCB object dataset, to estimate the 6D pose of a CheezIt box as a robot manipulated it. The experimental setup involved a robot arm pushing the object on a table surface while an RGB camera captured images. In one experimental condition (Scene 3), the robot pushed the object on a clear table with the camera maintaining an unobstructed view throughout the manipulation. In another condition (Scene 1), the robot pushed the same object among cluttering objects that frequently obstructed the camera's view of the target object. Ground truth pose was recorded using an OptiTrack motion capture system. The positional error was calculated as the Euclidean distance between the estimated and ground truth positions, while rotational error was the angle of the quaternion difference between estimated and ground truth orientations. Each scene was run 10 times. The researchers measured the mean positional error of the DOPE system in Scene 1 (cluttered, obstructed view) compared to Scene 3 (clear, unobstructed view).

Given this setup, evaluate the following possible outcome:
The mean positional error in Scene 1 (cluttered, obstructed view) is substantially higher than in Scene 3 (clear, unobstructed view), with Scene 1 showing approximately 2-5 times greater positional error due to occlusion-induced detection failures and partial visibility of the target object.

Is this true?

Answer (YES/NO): NO